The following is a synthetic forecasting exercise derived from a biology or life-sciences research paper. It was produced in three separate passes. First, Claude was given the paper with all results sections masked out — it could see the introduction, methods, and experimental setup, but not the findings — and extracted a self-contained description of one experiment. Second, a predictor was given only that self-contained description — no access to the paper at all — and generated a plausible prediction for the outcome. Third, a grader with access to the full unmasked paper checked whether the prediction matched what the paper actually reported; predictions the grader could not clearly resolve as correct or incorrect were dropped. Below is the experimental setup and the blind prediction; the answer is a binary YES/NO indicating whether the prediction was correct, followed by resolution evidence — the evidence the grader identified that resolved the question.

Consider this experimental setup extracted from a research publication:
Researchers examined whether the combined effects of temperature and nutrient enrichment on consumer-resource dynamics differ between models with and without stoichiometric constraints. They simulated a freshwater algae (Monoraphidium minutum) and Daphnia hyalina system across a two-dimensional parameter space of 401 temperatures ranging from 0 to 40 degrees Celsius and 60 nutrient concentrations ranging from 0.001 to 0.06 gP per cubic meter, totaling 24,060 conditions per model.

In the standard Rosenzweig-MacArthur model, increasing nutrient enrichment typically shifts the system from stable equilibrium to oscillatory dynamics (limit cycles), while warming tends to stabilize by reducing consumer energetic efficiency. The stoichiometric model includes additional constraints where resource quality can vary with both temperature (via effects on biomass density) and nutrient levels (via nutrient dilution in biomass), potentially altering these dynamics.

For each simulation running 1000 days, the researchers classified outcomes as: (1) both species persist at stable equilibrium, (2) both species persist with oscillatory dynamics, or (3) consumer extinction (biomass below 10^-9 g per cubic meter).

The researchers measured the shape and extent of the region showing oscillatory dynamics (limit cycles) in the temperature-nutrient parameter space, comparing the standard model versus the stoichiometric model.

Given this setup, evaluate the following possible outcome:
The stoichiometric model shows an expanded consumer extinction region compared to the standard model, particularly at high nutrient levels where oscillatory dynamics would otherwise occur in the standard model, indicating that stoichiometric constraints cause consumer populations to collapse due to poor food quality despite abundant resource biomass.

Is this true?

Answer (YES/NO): NO